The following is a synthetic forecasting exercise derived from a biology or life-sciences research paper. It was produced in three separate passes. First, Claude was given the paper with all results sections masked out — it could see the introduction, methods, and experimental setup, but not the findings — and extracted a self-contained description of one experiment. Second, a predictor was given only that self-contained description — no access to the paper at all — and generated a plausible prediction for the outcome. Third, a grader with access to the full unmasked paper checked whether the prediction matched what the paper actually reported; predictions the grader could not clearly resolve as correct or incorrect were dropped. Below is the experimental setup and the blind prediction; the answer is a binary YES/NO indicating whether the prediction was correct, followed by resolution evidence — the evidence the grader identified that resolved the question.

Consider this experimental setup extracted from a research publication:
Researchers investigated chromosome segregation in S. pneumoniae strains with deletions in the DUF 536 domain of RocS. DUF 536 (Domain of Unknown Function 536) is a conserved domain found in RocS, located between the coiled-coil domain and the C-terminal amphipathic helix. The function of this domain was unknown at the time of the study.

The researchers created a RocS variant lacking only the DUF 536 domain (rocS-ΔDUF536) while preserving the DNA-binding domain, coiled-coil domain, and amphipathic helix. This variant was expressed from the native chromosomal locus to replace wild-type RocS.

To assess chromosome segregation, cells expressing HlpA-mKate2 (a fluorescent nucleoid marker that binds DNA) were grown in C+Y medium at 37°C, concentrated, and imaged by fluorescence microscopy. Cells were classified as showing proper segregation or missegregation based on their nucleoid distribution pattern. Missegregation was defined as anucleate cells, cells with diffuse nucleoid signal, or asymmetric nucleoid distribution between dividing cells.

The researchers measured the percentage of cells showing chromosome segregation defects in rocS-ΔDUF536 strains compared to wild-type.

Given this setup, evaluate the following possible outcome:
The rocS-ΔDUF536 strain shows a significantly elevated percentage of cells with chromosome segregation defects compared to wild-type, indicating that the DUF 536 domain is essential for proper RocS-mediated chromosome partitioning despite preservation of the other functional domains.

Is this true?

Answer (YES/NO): YES